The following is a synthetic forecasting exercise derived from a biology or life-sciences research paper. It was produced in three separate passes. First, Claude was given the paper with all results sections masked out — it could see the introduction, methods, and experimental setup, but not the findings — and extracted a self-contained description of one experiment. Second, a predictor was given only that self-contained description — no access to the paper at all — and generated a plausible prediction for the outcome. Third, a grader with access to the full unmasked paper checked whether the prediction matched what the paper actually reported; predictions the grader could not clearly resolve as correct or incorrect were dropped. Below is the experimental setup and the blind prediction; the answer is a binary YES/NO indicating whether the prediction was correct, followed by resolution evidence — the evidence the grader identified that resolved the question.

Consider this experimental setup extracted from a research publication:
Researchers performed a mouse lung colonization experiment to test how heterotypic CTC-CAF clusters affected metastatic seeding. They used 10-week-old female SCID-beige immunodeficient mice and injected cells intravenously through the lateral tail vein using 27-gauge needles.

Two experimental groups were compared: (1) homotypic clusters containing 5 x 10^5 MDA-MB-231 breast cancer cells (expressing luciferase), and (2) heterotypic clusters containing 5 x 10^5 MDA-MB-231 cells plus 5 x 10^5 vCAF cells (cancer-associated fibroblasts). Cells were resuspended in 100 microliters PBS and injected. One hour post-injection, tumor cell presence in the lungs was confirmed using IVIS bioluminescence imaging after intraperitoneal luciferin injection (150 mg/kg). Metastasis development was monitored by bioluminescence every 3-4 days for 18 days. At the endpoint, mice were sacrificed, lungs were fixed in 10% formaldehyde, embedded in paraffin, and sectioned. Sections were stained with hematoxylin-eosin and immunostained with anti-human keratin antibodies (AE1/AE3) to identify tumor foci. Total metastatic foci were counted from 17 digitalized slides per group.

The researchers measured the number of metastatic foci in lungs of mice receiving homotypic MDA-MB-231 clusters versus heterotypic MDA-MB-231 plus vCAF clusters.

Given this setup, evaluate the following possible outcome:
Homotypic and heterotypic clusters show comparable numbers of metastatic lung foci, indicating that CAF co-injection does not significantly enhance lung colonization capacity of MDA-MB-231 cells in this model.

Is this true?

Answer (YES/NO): NO